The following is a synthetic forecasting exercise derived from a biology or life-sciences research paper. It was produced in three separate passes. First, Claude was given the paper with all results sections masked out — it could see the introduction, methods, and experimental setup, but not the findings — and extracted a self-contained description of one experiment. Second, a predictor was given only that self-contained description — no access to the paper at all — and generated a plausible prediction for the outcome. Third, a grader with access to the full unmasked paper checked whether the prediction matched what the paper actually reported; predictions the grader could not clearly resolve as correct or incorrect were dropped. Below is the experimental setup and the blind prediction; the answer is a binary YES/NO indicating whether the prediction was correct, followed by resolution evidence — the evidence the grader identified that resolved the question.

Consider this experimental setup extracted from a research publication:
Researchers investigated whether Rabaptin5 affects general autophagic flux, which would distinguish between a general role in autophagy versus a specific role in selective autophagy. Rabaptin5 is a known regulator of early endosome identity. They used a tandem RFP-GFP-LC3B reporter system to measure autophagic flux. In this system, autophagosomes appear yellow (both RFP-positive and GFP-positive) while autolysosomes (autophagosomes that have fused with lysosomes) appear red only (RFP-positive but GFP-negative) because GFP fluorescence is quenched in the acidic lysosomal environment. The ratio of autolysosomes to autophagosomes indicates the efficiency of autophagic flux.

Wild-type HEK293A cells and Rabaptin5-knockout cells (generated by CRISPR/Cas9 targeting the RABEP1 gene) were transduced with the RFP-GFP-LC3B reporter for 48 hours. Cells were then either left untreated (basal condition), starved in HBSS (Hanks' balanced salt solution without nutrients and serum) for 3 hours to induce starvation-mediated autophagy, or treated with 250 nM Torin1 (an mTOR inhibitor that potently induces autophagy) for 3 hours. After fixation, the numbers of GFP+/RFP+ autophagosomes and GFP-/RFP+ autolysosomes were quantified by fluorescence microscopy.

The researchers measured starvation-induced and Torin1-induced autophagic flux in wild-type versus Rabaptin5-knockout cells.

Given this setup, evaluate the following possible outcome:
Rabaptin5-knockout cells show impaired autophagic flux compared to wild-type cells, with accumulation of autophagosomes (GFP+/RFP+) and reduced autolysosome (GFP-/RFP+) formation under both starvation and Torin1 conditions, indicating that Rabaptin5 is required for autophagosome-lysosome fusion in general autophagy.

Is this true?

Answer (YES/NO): NO